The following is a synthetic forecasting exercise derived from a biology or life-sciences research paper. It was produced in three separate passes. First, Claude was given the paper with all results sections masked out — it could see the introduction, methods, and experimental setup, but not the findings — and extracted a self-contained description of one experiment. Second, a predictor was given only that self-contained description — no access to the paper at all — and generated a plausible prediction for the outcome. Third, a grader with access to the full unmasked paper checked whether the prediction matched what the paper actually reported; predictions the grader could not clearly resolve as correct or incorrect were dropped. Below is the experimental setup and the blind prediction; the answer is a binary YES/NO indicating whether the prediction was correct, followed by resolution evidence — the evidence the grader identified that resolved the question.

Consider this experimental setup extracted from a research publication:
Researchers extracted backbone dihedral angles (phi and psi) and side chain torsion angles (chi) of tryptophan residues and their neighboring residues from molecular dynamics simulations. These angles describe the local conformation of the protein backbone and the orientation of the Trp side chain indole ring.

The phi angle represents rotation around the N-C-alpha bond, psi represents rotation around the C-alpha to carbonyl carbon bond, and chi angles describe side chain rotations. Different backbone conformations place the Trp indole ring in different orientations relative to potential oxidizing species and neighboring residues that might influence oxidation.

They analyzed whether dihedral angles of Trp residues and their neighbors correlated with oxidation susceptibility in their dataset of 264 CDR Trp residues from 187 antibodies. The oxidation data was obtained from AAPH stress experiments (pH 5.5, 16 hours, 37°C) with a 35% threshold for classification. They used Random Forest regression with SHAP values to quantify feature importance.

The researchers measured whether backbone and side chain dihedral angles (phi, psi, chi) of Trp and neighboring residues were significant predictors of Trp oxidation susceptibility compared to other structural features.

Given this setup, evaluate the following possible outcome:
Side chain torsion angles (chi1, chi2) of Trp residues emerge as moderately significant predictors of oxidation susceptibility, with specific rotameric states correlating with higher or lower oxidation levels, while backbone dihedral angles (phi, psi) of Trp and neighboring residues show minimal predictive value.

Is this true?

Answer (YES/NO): NO